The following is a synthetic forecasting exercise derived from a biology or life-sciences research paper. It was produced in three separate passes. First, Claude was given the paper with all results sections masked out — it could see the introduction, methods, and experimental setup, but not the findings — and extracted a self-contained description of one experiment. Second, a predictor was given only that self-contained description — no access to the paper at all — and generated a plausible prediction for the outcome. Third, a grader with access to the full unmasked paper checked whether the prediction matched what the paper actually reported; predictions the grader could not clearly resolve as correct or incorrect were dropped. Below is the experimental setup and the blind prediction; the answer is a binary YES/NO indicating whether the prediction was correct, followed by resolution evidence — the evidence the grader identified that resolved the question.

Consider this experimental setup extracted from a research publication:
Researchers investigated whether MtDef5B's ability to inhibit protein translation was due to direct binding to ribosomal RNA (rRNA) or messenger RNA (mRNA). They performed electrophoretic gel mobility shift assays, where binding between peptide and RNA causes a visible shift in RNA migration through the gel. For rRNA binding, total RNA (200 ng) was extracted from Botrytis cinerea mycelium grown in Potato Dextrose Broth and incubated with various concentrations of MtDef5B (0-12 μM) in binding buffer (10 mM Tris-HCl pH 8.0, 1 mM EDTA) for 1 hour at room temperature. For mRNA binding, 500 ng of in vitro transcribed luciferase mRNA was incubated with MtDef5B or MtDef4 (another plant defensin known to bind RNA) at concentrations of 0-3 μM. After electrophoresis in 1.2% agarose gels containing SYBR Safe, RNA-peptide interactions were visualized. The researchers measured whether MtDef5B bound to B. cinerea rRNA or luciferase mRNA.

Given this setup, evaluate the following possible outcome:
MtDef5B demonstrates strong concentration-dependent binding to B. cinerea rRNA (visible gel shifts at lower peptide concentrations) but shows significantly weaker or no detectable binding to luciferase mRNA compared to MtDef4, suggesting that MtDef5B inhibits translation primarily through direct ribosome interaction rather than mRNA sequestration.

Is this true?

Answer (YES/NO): NO